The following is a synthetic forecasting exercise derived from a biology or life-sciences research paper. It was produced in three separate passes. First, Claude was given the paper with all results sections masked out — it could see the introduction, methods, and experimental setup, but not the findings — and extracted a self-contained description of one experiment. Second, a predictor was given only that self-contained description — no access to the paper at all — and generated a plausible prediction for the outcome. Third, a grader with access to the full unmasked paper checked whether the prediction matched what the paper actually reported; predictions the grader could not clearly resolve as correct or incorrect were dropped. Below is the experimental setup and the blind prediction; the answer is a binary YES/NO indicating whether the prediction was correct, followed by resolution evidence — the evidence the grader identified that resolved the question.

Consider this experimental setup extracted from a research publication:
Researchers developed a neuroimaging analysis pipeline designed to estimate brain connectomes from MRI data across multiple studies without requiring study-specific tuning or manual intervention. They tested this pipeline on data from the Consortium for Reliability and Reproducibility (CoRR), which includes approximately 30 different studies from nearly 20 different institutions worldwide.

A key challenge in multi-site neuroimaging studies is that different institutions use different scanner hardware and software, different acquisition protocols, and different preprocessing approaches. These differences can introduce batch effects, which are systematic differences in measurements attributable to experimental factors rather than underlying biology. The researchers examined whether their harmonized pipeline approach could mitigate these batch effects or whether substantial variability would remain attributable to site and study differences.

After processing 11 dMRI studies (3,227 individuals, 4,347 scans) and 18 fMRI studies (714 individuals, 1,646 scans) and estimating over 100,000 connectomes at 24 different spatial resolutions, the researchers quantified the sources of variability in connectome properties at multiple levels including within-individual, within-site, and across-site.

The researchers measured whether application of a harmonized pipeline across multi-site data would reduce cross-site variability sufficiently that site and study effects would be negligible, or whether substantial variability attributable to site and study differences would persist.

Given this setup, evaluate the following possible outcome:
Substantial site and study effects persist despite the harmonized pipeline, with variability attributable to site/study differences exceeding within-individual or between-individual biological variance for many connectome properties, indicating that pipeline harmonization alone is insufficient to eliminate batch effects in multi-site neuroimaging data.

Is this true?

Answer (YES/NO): YES